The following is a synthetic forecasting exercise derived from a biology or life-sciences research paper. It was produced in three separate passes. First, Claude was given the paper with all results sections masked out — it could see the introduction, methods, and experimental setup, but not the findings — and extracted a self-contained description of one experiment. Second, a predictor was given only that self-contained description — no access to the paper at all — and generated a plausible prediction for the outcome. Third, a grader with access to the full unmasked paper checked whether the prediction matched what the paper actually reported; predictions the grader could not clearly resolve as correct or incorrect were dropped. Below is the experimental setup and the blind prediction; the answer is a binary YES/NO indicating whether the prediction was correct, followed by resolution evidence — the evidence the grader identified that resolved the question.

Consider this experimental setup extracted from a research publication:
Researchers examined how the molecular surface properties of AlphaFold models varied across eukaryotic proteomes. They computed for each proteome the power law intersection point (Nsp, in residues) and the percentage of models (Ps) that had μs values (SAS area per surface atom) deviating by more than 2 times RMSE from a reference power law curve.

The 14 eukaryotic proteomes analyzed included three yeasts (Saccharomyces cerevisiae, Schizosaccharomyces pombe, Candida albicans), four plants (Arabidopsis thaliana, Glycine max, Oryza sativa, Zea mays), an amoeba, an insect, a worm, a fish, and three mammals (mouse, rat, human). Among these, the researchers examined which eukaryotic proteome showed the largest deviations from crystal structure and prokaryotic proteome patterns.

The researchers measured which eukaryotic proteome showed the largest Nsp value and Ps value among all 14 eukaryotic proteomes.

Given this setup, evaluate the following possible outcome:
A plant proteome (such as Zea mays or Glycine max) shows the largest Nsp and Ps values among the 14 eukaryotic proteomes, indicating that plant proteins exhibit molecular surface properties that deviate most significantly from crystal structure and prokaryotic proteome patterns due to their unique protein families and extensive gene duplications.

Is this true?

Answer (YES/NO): NO